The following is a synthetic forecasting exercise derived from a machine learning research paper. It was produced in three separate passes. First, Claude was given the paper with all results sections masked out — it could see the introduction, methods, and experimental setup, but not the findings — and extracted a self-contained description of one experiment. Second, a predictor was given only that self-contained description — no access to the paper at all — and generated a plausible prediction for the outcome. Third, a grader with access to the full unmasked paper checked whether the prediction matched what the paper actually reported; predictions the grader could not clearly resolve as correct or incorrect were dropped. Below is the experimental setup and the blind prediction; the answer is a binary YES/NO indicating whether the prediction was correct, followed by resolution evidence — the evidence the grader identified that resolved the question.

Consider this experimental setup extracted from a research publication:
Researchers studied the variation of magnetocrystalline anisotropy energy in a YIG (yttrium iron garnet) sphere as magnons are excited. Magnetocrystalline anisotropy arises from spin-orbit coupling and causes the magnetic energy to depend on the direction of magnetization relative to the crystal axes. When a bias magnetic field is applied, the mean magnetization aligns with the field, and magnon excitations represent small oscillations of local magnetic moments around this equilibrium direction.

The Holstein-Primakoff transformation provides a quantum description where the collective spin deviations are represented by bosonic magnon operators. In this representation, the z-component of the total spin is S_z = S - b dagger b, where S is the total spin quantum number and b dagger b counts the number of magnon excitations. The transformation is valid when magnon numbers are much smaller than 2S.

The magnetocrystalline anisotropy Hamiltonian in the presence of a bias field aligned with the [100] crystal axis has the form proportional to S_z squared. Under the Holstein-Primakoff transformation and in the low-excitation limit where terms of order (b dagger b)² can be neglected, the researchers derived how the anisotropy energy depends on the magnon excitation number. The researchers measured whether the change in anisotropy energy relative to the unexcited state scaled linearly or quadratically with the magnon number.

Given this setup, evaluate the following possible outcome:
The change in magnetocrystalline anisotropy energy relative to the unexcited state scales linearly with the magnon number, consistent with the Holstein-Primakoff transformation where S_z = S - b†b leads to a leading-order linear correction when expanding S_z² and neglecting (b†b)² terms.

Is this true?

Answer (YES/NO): YES